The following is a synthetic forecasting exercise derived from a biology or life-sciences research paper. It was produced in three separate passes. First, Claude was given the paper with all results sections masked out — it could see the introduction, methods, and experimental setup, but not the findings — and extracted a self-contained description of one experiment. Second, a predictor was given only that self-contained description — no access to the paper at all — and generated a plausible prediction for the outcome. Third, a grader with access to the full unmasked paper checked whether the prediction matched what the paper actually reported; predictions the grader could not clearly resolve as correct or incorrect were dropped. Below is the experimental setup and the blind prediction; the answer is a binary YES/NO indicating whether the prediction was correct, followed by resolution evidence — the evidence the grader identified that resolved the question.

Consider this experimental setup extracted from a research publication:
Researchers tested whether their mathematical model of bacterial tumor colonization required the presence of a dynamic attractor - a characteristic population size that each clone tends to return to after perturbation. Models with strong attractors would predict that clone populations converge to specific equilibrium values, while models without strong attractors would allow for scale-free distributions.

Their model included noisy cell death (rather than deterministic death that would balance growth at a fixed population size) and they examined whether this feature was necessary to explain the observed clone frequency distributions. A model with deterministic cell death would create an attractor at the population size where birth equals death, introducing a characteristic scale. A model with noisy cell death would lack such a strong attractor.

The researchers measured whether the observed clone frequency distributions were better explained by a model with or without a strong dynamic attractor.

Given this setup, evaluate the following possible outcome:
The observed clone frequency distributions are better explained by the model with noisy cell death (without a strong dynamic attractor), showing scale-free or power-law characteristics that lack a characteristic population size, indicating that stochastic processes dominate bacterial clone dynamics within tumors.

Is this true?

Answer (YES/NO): YES